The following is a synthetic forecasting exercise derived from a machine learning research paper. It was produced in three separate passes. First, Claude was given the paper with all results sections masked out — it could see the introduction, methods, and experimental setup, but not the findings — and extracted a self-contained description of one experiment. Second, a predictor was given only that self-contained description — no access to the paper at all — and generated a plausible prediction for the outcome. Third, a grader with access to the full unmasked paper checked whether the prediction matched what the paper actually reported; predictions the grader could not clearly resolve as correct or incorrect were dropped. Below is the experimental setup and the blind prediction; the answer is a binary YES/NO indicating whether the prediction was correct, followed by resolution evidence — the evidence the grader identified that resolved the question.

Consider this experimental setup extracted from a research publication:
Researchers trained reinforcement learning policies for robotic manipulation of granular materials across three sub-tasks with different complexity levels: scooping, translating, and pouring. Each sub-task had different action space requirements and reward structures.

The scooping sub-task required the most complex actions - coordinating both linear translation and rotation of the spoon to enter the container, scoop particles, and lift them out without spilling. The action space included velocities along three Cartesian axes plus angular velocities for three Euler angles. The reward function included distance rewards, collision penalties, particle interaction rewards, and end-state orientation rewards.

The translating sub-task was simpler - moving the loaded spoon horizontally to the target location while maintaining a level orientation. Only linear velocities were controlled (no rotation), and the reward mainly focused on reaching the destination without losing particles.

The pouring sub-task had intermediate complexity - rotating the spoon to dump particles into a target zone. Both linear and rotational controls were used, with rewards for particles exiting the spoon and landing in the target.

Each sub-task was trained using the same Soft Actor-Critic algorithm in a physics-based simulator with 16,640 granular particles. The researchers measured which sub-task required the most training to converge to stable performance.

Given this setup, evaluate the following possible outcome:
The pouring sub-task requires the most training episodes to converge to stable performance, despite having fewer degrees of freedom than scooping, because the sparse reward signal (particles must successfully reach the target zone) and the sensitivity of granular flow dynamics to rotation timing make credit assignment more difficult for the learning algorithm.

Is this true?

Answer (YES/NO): NO